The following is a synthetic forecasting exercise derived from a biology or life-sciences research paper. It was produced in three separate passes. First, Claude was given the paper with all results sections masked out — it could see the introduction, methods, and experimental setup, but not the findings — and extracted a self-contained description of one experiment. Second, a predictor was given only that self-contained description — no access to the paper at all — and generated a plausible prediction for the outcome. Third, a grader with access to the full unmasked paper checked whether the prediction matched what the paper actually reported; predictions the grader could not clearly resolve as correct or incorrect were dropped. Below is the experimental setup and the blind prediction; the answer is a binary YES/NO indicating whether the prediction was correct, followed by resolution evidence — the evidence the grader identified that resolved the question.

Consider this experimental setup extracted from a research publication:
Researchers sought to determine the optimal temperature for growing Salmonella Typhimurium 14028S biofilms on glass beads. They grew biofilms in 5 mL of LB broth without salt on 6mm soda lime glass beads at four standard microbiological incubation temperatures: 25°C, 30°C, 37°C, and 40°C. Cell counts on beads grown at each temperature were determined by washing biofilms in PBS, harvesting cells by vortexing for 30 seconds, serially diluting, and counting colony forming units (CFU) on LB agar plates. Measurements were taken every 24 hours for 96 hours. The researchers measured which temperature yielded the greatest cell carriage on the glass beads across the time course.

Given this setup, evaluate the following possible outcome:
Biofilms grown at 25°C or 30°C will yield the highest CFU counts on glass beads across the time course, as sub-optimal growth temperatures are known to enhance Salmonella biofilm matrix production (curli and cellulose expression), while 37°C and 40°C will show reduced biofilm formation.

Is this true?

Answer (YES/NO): YES